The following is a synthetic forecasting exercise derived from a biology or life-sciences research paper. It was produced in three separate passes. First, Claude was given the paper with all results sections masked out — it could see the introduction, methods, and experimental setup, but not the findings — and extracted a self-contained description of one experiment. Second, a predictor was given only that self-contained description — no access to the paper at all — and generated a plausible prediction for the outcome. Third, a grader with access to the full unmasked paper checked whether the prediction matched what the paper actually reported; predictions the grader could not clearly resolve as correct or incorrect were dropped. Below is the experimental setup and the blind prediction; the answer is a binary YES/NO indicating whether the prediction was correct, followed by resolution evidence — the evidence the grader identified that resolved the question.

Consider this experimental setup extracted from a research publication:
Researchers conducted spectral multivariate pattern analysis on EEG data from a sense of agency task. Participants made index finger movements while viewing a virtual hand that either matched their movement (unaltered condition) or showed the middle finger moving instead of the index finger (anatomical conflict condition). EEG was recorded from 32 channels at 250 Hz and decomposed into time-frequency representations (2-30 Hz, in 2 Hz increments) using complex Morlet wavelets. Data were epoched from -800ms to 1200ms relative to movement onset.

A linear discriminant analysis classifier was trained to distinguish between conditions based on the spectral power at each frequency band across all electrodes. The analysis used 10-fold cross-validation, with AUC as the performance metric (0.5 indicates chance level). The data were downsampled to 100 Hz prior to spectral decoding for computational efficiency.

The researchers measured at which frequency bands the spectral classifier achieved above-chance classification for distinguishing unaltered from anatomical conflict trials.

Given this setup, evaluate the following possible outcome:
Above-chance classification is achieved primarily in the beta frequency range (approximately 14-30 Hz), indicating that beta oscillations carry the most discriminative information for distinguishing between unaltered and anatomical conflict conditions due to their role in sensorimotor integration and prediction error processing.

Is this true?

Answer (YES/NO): NO